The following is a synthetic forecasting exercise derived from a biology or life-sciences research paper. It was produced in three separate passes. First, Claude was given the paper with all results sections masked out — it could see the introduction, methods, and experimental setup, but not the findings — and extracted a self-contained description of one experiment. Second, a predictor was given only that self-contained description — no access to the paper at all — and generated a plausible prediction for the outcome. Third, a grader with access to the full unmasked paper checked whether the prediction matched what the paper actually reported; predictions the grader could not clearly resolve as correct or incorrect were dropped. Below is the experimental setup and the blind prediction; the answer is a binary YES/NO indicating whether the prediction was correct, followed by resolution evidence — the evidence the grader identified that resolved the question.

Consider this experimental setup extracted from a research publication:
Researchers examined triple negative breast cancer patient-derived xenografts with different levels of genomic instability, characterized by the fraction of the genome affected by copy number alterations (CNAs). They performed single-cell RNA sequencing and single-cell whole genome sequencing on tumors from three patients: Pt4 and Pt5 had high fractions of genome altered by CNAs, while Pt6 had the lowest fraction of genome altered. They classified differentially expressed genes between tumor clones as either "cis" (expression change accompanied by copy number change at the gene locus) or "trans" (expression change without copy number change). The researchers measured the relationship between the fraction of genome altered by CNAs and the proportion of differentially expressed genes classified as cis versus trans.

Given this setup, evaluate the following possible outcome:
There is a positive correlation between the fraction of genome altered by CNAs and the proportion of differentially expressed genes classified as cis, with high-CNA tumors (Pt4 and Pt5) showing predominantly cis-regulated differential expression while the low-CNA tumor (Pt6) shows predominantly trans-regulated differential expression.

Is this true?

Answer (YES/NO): NO